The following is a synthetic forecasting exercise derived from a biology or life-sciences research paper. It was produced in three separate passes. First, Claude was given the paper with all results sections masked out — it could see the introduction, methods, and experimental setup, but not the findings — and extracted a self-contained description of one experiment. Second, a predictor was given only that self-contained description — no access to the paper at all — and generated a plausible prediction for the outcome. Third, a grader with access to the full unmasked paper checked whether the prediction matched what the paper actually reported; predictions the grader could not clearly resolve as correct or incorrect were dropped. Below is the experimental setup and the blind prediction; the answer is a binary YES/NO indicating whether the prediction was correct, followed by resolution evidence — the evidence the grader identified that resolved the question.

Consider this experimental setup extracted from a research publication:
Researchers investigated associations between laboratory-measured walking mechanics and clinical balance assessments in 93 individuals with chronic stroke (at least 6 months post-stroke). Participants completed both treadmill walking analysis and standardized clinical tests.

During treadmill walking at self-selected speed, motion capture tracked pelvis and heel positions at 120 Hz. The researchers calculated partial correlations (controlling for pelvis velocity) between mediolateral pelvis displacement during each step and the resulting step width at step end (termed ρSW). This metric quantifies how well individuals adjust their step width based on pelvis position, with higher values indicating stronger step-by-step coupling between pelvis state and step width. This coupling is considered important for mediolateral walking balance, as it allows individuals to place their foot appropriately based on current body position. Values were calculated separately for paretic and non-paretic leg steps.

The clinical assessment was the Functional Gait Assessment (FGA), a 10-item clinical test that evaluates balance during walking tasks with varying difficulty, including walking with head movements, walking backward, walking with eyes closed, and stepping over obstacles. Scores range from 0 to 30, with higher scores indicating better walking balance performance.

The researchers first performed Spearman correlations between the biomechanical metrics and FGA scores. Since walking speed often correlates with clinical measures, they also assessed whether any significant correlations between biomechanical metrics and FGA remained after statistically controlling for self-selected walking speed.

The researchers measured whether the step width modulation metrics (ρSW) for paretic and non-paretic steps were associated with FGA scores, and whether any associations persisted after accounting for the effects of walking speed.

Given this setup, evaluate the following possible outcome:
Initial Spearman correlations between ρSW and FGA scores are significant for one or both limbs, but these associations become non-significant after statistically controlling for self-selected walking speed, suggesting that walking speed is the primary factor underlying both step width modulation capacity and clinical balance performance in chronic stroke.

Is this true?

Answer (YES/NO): NO